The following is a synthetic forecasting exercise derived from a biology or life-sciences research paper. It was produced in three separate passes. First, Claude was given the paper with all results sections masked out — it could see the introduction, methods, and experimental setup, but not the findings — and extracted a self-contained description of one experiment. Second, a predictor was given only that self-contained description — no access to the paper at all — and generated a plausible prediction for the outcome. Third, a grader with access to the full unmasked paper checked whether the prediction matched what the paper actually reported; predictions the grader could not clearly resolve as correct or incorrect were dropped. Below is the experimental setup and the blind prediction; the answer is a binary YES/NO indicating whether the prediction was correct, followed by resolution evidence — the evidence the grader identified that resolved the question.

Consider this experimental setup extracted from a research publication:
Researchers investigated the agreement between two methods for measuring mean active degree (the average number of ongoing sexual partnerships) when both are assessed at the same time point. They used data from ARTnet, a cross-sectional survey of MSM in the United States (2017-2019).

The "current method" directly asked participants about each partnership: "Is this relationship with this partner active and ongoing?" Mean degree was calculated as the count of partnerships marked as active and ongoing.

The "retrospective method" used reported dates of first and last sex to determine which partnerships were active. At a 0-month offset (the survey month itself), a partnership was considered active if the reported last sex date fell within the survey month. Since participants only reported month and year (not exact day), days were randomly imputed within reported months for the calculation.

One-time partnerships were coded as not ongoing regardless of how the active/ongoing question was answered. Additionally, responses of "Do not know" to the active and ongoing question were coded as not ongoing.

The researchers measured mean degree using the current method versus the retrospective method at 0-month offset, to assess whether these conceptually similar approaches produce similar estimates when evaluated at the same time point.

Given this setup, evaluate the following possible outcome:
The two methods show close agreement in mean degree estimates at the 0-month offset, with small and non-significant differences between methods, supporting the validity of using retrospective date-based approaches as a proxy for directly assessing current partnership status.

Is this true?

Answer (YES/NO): YES